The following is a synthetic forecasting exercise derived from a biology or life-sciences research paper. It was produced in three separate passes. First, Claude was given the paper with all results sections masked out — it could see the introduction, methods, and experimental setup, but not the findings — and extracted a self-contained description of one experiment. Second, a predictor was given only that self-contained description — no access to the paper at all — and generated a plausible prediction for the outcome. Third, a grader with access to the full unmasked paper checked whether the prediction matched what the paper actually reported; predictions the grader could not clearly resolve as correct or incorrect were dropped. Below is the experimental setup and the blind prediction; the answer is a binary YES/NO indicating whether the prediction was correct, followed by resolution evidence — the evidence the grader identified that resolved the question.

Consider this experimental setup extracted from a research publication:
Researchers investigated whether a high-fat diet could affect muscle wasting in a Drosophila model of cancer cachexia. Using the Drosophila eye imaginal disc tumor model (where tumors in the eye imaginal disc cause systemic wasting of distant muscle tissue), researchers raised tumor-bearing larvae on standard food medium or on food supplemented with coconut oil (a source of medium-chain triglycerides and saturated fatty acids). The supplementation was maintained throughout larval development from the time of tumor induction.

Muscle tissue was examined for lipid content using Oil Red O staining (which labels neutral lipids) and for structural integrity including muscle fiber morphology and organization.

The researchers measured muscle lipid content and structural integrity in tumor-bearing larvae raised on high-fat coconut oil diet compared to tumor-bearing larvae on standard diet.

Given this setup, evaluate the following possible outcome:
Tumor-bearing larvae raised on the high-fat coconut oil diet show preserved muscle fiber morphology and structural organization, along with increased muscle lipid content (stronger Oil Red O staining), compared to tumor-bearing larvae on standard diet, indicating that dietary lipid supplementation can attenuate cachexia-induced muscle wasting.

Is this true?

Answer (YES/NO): YES